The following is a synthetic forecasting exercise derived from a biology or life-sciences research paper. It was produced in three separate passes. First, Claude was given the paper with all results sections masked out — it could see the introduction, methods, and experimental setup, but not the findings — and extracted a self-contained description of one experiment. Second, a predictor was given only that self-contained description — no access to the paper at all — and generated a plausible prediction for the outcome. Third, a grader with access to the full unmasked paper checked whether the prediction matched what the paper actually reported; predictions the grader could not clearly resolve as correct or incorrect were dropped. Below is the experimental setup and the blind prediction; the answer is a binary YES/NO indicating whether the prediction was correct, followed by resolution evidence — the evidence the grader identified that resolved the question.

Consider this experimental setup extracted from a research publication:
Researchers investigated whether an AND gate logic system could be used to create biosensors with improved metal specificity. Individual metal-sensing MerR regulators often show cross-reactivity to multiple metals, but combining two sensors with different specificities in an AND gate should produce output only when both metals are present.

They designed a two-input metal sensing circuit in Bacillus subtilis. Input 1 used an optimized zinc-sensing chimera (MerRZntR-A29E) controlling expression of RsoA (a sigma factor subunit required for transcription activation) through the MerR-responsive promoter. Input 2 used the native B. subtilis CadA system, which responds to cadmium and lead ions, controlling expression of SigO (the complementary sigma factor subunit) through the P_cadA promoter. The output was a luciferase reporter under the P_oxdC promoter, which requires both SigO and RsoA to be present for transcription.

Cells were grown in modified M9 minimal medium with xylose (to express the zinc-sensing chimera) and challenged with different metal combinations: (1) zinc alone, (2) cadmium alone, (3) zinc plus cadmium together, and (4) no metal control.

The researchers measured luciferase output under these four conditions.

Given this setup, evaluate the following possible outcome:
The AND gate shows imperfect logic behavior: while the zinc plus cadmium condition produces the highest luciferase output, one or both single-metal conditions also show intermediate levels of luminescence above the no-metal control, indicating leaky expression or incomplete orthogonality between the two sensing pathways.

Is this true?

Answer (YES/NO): NO